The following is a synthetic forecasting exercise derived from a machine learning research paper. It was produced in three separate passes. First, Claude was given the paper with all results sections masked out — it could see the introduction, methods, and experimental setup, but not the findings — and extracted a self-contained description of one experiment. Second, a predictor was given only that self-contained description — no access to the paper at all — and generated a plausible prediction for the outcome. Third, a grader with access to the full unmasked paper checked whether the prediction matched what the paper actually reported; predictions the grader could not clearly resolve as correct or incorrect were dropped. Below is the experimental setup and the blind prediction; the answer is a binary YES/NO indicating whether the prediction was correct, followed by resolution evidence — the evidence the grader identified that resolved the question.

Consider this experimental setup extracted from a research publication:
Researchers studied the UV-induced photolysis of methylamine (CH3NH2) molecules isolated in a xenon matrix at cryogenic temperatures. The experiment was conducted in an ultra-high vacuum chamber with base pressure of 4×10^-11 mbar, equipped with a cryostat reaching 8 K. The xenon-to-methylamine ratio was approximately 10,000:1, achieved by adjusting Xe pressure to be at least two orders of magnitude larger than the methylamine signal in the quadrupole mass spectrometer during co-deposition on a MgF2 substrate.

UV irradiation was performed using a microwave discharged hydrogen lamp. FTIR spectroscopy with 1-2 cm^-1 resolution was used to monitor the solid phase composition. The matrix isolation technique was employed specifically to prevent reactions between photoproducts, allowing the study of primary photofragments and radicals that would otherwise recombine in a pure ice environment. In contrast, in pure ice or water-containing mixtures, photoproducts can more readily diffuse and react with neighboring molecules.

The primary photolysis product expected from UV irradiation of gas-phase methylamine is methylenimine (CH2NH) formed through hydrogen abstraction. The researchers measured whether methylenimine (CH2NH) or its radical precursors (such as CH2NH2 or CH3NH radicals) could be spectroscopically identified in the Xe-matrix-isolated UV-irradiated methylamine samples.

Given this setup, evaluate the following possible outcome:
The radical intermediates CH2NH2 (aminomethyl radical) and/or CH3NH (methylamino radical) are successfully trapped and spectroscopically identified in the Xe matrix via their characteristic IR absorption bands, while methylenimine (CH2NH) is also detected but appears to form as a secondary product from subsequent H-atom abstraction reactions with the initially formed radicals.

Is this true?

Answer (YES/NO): NO